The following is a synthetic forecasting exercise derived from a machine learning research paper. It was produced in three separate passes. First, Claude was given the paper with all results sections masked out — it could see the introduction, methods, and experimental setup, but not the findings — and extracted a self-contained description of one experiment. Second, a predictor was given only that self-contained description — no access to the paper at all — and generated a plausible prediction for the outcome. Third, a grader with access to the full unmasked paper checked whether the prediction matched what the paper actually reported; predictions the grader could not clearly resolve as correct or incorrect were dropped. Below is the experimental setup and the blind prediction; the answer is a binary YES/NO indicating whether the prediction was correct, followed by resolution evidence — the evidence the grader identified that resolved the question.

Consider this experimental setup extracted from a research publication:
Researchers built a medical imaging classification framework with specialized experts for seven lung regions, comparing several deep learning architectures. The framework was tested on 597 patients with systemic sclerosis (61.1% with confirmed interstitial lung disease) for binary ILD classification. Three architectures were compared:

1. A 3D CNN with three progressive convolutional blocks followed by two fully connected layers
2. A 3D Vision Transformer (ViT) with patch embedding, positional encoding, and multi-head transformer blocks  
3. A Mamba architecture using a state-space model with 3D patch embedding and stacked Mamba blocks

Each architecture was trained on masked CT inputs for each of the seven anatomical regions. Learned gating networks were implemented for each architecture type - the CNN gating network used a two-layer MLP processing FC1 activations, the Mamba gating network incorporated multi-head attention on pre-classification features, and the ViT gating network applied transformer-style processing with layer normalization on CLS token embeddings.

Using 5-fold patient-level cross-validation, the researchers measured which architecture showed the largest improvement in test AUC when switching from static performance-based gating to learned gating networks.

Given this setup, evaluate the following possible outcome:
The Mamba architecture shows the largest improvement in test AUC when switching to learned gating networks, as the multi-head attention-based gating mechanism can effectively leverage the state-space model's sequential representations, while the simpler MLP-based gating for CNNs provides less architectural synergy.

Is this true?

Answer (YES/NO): NO